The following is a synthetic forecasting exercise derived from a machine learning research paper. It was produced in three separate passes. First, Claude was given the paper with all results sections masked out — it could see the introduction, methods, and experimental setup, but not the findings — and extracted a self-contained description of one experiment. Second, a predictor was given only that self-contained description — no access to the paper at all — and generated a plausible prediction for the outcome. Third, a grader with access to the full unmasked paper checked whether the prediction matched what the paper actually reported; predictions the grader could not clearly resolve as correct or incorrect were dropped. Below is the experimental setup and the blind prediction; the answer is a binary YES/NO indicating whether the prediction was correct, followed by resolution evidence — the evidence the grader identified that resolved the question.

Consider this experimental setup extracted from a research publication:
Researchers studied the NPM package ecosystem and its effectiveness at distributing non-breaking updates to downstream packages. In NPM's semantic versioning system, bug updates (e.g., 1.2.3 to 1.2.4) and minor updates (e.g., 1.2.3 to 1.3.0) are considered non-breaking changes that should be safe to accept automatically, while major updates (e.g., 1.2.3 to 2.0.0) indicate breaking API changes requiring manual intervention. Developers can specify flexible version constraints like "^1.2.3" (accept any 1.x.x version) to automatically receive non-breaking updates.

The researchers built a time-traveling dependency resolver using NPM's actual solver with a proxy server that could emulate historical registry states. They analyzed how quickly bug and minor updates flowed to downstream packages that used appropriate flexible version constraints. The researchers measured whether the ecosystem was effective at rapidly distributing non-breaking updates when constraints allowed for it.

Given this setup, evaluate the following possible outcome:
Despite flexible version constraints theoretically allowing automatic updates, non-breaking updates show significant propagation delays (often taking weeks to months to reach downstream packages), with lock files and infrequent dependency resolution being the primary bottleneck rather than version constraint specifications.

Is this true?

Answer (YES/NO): NO